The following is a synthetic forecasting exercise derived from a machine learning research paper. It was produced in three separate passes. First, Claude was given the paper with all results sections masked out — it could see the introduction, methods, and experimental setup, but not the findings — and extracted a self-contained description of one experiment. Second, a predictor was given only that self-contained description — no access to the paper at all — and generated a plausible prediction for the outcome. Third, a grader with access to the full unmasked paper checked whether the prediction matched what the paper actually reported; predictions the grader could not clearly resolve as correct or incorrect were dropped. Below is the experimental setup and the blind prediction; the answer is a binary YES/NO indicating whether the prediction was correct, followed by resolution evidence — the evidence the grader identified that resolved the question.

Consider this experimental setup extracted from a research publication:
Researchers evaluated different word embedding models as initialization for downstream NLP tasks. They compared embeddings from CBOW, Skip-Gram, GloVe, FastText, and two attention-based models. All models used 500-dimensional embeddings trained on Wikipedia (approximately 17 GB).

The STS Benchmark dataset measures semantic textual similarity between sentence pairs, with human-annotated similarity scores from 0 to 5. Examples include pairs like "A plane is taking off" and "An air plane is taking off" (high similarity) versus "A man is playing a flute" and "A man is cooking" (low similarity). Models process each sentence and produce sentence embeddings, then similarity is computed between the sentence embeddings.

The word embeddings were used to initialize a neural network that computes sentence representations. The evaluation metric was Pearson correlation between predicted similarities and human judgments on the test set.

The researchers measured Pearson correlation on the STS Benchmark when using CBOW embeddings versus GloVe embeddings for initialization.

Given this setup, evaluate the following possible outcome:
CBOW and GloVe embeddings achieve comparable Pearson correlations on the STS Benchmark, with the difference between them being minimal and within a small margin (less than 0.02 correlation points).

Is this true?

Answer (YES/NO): NO